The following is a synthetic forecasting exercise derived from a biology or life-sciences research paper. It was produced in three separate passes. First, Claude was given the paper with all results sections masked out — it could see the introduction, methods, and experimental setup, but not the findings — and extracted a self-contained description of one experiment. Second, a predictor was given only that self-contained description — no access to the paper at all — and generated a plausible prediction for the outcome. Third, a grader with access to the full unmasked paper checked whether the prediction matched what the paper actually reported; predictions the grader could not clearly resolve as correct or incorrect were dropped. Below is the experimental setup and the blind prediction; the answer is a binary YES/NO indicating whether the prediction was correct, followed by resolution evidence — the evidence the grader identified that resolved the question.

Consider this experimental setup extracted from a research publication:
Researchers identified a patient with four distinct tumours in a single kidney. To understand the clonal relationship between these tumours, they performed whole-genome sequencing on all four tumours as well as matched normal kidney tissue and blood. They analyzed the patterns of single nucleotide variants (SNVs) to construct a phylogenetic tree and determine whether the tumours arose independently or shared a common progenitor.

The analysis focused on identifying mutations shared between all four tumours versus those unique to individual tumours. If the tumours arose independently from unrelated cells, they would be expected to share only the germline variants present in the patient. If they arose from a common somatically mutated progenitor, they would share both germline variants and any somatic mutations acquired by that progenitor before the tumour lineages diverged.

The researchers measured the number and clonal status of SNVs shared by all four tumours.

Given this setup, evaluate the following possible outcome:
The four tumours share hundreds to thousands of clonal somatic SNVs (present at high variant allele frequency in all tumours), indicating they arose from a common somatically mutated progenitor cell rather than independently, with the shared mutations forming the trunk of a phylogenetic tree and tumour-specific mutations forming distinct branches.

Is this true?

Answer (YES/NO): NO